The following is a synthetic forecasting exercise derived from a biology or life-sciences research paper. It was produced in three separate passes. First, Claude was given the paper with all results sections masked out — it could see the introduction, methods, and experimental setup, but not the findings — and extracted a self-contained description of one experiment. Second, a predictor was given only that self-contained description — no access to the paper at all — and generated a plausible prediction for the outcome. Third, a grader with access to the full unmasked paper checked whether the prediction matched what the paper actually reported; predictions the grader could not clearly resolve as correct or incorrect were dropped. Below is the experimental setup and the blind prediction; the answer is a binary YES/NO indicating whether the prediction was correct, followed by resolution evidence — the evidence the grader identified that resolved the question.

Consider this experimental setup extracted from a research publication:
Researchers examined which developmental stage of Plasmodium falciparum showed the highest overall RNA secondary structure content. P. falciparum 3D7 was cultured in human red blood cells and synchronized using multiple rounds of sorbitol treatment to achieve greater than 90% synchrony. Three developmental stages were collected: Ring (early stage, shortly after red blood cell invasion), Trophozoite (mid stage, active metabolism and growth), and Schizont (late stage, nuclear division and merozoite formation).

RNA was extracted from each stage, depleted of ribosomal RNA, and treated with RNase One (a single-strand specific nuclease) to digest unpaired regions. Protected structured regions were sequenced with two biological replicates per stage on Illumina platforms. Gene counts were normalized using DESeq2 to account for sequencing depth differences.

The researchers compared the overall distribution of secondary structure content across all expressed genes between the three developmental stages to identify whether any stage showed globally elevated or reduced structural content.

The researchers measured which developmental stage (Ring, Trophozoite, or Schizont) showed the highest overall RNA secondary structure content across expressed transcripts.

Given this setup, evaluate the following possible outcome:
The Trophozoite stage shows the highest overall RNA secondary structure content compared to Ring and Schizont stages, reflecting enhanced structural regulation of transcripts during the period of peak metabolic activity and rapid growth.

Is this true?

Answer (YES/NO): NO